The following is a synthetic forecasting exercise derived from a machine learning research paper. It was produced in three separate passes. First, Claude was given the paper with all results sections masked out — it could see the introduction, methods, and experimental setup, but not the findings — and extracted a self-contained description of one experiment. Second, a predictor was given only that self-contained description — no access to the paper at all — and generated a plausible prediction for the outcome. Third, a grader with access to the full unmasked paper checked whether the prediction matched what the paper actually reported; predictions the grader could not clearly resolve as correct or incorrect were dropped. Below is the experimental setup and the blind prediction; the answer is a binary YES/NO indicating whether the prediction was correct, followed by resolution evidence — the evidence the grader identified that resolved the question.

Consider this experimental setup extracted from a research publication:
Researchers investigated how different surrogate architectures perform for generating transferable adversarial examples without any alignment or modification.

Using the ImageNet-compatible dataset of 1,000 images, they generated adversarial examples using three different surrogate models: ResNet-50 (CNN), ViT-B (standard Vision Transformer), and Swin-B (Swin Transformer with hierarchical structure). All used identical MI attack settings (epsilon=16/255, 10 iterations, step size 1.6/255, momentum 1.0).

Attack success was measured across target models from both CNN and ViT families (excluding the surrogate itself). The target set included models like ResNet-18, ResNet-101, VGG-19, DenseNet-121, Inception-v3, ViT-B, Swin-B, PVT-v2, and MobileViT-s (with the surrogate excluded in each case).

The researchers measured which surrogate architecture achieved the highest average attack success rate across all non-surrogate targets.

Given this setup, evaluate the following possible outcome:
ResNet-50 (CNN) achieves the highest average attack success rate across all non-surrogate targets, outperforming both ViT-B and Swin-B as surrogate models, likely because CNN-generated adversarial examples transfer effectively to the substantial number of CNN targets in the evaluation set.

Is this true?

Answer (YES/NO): NO